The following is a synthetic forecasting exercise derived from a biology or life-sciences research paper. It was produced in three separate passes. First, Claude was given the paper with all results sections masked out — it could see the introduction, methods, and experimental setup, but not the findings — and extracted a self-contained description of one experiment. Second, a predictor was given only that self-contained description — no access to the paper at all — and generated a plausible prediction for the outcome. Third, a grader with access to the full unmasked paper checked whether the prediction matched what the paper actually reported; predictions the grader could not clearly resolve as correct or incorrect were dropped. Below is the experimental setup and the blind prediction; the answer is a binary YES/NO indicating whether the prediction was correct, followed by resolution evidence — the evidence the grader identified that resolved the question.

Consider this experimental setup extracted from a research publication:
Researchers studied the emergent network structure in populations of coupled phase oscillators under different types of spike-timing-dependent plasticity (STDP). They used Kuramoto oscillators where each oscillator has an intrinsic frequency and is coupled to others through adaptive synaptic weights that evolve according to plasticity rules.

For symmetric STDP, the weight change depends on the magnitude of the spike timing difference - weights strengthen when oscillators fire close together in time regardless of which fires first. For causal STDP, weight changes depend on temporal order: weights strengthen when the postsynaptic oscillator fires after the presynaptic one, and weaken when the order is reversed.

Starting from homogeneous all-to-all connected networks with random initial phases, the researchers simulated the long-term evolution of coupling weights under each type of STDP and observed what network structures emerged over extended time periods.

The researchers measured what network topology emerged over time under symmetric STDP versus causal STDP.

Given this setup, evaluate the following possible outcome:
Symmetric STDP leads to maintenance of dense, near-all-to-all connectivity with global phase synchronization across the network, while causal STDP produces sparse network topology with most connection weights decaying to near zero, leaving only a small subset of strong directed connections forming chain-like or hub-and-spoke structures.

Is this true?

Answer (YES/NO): NO